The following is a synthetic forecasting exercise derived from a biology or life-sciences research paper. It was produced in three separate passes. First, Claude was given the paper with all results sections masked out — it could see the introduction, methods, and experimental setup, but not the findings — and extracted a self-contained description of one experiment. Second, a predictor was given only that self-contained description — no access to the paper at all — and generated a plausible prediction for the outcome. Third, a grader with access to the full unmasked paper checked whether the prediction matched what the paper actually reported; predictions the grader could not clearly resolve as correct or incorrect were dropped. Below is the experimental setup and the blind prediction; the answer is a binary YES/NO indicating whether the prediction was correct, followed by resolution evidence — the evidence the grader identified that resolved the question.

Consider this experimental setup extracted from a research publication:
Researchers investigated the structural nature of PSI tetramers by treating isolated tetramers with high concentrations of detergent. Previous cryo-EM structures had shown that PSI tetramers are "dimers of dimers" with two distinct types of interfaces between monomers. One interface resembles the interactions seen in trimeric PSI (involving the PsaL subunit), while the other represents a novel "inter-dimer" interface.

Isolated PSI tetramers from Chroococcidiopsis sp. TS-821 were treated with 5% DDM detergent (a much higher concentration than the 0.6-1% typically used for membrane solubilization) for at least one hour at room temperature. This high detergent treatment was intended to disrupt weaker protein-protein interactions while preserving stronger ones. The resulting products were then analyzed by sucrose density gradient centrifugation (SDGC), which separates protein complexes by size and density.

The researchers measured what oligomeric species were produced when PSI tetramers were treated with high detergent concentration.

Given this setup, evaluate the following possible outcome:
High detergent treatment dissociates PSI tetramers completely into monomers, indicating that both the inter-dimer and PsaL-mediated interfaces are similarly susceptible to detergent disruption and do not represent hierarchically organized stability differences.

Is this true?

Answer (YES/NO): NO